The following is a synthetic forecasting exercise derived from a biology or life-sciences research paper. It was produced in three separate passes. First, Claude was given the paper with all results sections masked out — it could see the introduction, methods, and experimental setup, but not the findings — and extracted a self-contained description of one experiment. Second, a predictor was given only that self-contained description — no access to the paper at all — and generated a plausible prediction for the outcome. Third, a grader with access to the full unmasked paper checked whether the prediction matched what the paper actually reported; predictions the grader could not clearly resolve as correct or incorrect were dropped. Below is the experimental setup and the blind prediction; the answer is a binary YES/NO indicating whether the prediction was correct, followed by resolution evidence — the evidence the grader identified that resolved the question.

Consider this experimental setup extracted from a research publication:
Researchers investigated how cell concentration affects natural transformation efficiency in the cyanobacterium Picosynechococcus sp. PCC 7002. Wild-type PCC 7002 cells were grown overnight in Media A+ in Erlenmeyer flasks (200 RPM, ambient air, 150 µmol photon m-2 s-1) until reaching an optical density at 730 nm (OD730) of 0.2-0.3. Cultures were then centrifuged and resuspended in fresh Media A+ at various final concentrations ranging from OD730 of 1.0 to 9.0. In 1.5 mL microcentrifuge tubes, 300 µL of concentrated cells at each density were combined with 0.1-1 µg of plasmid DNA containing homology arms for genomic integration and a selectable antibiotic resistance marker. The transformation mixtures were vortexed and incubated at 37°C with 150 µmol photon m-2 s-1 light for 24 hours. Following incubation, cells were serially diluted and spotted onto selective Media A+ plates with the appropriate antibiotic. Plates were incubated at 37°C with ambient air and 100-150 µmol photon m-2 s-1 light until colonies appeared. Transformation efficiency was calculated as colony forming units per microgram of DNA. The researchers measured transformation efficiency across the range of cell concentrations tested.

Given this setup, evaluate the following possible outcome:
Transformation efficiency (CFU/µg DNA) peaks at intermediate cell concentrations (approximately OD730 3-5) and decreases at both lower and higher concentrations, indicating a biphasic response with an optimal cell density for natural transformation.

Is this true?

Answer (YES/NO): NO